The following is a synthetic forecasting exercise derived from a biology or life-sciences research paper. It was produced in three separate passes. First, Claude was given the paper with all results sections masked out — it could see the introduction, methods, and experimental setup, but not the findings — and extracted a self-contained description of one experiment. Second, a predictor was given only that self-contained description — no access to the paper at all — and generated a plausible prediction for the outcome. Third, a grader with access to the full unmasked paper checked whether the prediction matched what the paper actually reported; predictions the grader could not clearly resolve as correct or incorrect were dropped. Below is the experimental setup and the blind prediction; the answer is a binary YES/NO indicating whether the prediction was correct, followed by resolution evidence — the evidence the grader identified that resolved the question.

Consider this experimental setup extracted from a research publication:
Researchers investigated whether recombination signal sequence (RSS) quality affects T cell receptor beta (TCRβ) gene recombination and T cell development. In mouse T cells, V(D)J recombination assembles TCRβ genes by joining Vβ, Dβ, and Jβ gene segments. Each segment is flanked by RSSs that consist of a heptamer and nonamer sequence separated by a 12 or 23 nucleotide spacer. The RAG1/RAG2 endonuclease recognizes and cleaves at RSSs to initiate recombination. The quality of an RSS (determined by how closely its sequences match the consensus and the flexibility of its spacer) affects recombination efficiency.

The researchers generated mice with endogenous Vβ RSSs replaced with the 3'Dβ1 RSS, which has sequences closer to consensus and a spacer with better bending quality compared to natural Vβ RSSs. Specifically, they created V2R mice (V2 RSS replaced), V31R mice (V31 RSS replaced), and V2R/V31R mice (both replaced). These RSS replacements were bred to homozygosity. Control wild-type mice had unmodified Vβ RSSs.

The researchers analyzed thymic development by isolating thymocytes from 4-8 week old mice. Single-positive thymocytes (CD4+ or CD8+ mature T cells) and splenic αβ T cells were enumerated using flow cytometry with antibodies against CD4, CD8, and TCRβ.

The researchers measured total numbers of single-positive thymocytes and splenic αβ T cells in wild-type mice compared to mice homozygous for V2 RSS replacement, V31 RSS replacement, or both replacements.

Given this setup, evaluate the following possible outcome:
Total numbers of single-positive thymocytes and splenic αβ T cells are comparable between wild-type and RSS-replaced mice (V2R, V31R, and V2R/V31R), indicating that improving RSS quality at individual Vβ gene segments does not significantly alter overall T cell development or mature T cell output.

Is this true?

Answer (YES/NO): YES